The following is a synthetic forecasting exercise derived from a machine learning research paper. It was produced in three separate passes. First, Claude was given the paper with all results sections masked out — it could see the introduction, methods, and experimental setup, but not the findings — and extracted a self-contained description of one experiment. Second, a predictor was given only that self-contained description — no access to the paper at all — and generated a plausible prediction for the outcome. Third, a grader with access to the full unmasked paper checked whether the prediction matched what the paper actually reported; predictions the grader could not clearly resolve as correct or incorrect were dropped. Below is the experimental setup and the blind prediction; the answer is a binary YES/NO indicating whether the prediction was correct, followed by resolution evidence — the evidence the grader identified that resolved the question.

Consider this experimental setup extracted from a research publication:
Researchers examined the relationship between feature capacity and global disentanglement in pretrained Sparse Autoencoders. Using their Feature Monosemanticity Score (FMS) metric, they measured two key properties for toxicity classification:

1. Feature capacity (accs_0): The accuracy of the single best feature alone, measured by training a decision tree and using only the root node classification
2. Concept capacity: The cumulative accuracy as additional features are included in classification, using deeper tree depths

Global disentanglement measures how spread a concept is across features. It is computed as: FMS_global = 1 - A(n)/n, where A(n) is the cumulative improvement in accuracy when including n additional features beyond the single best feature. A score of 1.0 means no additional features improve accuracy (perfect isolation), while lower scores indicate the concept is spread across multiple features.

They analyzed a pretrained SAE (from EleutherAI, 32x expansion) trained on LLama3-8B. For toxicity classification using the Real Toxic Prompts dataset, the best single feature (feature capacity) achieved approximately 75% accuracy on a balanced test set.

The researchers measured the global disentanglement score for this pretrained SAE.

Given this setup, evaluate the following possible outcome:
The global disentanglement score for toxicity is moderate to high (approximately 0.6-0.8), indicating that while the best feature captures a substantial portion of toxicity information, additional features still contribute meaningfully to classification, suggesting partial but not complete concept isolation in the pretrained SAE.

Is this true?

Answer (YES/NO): YES